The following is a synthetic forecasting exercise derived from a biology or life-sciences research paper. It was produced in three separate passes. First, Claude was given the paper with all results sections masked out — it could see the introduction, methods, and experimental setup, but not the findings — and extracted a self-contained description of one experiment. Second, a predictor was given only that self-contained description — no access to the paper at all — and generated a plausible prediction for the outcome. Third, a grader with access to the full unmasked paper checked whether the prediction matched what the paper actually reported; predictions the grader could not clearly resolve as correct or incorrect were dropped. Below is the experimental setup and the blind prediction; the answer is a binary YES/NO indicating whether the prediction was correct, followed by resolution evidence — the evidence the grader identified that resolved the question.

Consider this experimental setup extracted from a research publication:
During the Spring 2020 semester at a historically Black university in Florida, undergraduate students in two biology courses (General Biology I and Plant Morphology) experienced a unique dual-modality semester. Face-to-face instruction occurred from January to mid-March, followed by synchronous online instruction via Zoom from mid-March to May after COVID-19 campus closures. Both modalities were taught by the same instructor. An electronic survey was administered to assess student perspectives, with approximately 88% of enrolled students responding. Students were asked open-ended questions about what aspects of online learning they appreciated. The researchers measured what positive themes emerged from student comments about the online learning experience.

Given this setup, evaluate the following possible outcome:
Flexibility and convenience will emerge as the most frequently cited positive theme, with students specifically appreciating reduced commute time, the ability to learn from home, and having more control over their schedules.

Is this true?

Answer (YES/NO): NO